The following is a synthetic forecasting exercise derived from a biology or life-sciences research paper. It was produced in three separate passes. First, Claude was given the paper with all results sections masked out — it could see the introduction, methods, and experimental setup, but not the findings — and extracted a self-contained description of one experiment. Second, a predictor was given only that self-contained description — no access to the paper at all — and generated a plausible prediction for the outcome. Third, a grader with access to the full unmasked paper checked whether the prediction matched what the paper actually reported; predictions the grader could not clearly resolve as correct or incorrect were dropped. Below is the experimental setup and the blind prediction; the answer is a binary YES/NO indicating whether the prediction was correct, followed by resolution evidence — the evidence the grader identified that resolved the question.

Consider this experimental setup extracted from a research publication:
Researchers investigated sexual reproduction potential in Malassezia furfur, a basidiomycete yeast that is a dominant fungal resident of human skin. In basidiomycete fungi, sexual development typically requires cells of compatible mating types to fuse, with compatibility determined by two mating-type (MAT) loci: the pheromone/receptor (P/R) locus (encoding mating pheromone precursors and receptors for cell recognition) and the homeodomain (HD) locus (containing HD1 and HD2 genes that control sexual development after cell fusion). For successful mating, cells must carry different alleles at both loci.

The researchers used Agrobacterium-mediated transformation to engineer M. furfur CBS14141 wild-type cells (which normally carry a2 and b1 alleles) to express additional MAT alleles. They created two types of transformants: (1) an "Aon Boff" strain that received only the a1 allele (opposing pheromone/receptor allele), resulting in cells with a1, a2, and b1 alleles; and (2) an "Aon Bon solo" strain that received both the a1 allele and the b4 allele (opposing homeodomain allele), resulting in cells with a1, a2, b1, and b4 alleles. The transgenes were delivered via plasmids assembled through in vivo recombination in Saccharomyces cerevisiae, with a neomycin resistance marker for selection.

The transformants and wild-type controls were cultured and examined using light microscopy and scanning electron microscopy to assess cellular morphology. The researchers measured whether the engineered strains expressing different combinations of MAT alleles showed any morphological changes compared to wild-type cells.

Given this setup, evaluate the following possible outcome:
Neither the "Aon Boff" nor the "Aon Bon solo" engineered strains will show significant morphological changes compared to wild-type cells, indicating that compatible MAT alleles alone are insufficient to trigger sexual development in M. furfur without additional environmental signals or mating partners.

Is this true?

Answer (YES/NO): NO